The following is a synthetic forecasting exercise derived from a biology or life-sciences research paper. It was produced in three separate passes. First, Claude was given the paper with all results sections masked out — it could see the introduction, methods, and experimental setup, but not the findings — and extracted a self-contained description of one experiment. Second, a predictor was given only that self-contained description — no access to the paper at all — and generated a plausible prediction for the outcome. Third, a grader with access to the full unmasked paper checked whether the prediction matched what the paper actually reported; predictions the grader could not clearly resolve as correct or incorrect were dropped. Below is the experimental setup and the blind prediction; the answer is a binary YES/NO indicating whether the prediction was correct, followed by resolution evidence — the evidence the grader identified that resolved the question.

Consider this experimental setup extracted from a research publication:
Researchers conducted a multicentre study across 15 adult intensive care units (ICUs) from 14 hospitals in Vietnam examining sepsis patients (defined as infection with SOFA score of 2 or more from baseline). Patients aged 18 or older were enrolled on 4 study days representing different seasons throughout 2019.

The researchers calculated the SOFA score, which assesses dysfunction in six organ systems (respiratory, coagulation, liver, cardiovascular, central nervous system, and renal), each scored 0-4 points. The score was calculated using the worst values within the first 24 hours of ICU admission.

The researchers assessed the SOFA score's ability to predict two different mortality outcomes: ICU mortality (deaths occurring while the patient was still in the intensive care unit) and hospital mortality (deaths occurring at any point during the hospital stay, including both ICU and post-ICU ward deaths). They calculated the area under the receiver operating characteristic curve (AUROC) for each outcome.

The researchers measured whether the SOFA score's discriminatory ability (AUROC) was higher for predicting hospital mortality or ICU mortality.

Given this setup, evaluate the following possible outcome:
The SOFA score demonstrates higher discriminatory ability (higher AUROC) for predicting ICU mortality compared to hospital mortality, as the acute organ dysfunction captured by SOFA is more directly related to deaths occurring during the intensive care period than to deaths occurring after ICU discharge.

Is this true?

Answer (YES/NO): YES